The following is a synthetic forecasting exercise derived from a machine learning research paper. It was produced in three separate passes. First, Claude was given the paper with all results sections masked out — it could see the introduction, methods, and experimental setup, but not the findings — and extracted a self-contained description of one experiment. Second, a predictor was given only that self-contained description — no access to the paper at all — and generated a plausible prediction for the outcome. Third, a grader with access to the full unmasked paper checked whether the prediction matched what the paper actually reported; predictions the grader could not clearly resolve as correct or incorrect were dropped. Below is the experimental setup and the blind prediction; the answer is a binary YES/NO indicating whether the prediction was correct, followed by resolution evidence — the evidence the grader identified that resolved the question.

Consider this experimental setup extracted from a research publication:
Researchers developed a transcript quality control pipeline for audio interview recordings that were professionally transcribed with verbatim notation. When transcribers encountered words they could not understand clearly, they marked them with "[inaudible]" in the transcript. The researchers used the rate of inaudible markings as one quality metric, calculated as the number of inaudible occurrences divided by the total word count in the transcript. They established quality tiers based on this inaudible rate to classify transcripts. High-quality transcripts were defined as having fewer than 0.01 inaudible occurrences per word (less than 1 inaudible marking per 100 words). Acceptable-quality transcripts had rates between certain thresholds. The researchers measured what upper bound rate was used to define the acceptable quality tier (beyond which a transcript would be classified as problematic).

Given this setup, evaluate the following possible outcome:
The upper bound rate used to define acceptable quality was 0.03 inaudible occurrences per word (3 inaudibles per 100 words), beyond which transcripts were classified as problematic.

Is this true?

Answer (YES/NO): NO